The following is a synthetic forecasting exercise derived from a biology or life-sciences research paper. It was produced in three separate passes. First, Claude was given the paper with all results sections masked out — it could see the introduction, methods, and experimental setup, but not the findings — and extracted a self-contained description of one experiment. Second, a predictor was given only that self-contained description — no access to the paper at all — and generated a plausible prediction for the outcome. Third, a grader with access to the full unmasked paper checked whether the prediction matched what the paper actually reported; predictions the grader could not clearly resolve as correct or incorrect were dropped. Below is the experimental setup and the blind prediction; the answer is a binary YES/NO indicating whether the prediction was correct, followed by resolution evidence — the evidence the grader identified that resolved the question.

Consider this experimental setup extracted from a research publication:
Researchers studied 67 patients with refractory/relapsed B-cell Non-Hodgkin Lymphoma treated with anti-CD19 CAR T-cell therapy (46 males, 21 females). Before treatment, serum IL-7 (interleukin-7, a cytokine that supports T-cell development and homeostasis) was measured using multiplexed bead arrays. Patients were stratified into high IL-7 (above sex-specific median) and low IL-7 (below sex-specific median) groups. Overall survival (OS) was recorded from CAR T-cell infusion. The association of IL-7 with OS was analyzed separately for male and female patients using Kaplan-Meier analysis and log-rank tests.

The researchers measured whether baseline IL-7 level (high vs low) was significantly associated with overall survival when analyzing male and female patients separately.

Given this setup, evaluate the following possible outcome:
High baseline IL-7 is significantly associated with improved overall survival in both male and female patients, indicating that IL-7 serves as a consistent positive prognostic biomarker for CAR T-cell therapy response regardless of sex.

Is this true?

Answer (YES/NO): NO